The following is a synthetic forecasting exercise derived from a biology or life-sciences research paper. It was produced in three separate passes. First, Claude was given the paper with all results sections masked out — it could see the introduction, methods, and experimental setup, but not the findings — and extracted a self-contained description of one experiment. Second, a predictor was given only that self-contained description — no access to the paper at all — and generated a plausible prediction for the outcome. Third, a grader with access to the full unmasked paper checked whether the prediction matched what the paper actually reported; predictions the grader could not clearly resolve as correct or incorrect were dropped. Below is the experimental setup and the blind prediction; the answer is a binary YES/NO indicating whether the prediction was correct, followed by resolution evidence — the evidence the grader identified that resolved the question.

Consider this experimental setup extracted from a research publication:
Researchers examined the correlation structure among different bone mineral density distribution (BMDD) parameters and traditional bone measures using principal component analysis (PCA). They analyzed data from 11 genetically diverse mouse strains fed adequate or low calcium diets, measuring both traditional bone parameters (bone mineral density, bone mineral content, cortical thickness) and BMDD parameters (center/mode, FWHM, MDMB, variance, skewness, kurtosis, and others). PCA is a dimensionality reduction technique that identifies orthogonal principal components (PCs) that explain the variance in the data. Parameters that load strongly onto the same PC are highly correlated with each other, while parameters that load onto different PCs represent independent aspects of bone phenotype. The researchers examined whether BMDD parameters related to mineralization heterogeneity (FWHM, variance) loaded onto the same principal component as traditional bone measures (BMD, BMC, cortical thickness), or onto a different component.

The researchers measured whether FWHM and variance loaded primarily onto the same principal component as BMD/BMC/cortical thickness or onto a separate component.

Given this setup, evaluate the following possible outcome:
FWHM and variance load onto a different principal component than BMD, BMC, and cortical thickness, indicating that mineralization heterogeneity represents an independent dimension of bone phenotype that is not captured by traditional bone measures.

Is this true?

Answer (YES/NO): NO